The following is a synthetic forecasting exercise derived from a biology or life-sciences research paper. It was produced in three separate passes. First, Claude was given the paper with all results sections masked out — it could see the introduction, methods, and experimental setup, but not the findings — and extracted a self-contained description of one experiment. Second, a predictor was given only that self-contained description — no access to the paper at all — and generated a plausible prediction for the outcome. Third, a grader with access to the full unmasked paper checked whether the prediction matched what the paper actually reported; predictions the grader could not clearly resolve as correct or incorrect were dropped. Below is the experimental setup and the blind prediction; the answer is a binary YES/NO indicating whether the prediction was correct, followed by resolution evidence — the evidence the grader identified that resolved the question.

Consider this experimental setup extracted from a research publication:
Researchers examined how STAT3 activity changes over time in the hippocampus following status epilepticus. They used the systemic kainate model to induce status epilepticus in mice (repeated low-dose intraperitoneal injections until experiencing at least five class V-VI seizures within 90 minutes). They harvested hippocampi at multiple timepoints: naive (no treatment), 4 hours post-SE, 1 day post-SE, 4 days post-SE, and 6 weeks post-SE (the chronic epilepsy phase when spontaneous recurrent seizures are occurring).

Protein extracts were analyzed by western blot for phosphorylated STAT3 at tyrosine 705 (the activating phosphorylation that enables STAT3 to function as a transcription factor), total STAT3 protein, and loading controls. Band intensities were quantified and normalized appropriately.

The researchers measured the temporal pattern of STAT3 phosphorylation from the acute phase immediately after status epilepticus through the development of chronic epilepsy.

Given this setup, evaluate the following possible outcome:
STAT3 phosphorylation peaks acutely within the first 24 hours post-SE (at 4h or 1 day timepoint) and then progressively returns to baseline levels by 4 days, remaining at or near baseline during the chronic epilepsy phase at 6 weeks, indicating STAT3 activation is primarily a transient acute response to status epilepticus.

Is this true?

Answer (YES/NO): NO